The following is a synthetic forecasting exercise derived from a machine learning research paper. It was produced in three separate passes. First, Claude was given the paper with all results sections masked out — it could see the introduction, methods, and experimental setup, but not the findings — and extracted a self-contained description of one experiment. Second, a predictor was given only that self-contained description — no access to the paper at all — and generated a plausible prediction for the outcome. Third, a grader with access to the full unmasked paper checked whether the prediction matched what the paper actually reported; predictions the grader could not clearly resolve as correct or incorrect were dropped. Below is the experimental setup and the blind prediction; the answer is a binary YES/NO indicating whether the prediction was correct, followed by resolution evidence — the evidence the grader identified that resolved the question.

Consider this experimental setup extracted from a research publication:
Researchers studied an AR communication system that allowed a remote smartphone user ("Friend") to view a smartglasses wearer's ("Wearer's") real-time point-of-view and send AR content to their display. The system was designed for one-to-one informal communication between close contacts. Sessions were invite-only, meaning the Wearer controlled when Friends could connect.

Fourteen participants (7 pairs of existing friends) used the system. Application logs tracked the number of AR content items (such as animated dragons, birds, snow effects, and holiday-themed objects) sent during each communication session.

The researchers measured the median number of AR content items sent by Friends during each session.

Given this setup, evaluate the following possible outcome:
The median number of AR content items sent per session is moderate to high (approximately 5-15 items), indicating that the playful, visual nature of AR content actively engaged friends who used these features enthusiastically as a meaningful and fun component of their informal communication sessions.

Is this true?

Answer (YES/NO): YES